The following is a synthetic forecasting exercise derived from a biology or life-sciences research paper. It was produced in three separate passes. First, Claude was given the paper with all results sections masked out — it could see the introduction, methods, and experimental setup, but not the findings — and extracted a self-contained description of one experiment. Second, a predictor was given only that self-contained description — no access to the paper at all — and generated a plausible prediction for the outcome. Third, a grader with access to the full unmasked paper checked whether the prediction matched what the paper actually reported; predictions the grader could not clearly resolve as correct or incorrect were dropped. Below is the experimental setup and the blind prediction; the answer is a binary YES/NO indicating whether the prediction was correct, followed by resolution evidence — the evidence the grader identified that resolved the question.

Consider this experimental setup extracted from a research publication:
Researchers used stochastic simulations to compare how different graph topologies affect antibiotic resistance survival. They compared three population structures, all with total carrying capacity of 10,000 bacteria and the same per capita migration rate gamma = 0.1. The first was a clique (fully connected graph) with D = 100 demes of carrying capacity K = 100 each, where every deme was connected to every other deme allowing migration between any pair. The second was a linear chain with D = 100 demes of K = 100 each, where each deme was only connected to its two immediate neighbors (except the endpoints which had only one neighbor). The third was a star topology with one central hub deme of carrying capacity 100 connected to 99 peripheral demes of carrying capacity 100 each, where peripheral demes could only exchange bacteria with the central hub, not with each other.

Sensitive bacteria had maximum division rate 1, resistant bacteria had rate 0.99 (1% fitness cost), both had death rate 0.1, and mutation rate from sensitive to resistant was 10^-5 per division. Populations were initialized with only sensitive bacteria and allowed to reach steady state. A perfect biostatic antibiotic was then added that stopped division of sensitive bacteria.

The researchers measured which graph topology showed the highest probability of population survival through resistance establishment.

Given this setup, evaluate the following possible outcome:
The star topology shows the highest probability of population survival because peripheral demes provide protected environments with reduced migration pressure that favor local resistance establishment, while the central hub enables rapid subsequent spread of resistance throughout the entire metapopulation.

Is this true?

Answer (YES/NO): NO